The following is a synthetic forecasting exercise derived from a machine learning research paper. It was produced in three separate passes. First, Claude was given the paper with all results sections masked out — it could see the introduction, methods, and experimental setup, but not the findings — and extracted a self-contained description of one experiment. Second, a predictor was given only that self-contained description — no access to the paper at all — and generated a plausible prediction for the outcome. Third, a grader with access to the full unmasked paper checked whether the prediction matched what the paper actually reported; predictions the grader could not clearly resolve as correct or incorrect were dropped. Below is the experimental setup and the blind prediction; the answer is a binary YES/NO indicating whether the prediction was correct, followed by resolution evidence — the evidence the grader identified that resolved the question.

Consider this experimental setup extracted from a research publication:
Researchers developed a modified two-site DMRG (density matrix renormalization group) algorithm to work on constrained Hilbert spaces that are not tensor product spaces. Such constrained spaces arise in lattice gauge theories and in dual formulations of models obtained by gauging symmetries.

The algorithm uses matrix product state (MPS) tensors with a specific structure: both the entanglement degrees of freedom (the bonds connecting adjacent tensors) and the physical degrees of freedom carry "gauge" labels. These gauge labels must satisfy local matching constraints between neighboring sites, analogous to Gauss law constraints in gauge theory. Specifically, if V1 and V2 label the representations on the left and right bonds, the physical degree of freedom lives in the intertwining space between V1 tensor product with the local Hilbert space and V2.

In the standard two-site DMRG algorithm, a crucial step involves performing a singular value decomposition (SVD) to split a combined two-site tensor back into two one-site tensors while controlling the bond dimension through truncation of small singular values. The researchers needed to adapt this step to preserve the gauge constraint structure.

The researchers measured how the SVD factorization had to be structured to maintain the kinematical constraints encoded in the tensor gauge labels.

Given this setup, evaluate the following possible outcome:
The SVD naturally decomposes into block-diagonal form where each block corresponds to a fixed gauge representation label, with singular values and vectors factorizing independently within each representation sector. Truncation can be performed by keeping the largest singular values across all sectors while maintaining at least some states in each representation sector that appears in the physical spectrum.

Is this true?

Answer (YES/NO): NO